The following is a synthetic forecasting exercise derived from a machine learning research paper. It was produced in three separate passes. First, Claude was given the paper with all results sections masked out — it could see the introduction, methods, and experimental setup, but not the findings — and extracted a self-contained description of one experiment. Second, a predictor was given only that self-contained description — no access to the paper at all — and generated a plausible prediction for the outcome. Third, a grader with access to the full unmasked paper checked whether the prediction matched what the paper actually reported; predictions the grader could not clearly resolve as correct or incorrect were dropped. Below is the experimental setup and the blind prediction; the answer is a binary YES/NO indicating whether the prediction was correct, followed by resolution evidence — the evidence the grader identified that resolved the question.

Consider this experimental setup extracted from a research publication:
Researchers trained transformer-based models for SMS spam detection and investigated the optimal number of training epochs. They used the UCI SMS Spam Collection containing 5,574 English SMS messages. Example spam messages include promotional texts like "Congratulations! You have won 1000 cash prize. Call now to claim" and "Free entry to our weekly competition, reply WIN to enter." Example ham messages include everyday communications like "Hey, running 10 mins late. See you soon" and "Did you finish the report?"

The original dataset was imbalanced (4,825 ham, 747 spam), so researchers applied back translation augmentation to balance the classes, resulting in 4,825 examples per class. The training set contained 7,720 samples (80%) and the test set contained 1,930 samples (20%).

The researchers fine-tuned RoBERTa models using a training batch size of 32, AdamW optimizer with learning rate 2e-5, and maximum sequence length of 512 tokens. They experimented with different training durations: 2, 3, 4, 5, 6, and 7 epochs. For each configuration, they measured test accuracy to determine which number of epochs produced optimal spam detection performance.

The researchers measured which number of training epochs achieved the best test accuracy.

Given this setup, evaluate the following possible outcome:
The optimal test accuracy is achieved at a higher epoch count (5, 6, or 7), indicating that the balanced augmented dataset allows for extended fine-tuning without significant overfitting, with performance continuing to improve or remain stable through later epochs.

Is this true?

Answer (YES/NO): NO